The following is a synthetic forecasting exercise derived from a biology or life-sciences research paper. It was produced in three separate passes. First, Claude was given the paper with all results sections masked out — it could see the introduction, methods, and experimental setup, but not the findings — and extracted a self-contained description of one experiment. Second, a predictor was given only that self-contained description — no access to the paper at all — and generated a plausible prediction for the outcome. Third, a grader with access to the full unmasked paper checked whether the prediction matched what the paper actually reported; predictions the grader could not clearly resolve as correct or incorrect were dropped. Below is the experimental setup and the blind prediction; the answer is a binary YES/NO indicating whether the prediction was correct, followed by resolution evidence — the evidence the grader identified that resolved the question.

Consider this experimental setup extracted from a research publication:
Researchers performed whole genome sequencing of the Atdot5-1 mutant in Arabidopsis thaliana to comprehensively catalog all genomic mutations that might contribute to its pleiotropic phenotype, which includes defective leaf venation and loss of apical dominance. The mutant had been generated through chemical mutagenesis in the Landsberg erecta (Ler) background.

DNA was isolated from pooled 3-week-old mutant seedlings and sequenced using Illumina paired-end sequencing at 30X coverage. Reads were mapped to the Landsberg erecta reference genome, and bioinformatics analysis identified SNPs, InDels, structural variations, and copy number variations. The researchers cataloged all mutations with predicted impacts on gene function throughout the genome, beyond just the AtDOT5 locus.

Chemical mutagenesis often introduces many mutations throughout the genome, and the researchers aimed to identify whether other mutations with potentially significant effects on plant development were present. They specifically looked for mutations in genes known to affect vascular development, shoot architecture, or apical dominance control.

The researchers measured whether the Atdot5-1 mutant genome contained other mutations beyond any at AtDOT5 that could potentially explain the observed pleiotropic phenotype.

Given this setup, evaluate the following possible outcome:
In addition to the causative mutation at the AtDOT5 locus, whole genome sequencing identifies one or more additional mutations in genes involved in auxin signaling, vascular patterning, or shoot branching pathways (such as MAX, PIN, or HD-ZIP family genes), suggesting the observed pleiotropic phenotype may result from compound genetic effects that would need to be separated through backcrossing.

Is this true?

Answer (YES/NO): NO